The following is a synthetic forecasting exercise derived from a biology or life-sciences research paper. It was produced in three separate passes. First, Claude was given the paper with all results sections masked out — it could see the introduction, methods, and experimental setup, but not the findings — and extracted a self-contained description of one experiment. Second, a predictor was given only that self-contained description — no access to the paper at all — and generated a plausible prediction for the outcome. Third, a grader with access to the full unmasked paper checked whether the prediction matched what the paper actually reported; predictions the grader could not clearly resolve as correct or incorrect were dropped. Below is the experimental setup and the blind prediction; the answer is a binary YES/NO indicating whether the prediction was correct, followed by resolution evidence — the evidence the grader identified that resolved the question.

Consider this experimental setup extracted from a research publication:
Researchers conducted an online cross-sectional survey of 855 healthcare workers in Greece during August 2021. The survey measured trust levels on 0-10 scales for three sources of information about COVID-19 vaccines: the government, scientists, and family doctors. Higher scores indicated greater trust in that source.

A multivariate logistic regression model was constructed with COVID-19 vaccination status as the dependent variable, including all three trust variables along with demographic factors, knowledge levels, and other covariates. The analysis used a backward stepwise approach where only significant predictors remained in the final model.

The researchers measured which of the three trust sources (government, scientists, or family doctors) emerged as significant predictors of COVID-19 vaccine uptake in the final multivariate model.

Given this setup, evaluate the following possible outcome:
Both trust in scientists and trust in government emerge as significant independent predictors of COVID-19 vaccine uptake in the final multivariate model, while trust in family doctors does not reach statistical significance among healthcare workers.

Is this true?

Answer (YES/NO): NO